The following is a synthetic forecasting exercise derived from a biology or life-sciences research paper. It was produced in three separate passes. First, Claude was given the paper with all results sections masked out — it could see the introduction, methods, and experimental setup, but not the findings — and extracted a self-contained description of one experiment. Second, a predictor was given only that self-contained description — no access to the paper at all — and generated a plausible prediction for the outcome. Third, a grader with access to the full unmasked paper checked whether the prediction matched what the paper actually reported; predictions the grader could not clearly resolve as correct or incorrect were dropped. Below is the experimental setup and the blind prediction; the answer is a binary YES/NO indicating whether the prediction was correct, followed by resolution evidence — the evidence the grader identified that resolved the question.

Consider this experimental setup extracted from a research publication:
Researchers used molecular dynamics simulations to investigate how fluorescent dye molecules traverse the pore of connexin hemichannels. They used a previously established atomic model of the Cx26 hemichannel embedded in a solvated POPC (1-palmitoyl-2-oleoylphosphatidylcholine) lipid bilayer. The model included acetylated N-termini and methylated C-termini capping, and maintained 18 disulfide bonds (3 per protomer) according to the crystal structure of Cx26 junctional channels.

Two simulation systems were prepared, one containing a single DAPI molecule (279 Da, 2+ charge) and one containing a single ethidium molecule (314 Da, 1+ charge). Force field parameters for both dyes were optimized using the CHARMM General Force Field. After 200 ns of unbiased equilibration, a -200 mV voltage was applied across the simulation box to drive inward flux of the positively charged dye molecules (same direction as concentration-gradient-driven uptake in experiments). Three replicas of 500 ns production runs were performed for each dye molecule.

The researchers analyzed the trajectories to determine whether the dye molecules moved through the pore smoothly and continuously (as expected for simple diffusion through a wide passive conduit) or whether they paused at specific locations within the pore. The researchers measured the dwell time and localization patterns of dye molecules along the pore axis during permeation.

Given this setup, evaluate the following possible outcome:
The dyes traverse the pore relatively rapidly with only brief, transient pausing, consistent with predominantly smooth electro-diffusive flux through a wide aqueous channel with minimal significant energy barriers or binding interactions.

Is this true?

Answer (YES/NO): NO